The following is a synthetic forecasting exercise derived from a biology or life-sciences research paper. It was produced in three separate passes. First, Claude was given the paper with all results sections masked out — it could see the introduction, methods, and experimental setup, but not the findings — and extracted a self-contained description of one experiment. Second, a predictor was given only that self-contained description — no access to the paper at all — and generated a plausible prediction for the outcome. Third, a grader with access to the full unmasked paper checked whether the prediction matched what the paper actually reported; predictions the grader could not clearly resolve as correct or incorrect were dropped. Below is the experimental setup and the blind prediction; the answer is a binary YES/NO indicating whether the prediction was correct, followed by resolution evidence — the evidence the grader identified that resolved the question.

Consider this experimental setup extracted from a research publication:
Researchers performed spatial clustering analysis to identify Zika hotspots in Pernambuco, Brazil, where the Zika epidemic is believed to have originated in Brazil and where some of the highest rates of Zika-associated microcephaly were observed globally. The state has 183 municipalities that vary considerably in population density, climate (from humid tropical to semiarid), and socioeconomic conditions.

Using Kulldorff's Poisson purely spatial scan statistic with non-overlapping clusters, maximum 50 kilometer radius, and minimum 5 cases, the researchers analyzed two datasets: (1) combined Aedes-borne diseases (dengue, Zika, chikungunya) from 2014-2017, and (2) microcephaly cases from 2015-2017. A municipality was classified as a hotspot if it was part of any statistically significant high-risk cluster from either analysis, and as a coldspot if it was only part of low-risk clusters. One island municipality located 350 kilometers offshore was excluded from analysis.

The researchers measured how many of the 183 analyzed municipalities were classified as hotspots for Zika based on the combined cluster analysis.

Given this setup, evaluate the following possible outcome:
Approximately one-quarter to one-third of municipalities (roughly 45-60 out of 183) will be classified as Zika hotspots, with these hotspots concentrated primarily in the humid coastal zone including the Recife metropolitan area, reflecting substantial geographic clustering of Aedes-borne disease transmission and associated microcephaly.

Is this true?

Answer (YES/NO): NO